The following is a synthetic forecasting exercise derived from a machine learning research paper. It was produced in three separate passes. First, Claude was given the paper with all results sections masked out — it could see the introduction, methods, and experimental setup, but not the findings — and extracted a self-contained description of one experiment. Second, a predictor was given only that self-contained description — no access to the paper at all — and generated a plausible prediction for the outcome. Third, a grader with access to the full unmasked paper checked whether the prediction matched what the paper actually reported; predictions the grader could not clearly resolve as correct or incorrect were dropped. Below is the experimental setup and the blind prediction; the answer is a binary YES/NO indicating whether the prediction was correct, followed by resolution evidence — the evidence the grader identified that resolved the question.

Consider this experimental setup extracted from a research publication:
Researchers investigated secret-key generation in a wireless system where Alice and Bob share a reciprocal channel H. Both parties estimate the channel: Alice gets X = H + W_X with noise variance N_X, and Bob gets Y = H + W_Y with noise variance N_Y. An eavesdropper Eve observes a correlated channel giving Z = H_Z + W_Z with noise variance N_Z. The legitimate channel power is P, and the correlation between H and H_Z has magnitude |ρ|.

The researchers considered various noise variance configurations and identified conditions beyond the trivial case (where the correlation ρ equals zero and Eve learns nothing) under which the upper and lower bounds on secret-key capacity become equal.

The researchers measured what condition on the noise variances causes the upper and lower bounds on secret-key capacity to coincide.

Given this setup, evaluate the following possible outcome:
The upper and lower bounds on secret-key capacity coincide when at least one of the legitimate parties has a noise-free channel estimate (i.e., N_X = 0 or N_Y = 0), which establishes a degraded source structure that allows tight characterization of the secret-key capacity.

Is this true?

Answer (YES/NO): YES